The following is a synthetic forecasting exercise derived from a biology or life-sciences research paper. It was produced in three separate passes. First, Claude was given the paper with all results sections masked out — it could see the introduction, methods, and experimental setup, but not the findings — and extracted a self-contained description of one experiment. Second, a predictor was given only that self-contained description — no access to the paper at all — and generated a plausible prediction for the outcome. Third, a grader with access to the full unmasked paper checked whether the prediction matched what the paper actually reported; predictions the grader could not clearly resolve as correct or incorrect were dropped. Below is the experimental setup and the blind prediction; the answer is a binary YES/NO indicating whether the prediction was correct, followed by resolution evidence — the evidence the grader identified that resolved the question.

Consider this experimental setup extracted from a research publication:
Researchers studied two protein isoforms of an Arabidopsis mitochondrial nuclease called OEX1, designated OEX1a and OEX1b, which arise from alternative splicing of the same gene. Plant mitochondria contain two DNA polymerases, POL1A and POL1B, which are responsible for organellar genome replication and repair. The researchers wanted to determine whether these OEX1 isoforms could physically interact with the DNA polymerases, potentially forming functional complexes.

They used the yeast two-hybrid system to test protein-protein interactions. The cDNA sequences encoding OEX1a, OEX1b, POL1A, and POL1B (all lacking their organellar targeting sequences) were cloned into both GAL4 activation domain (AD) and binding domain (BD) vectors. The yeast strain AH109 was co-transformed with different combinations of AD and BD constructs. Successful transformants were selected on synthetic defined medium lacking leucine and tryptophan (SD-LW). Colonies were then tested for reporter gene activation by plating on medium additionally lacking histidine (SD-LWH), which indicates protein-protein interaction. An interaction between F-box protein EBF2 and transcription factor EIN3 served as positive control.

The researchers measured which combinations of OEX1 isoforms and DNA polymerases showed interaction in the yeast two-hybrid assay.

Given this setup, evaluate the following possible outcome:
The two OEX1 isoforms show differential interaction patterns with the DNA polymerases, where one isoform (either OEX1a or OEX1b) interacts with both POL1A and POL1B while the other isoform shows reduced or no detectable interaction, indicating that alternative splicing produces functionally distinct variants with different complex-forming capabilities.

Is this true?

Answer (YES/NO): YES